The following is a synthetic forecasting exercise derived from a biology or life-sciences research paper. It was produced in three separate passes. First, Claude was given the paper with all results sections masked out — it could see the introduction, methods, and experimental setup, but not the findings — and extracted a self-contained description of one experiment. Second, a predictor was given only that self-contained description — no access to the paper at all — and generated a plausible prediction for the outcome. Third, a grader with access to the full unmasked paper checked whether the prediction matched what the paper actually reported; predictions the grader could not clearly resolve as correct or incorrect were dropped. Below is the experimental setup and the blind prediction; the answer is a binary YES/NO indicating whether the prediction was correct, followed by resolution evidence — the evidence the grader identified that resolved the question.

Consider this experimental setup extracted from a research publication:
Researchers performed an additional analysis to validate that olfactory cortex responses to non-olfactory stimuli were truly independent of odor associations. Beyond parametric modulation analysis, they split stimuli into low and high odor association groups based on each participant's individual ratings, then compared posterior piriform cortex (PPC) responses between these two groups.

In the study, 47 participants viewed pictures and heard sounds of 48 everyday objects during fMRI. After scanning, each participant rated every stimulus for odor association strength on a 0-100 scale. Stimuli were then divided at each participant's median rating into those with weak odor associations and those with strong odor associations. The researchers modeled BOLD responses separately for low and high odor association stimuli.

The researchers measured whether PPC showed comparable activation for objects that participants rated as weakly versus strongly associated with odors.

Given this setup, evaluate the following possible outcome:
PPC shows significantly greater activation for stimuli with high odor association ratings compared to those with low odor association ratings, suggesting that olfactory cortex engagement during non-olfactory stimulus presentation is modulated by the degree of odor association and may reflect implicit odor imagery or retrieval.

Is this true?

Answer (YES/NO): NO